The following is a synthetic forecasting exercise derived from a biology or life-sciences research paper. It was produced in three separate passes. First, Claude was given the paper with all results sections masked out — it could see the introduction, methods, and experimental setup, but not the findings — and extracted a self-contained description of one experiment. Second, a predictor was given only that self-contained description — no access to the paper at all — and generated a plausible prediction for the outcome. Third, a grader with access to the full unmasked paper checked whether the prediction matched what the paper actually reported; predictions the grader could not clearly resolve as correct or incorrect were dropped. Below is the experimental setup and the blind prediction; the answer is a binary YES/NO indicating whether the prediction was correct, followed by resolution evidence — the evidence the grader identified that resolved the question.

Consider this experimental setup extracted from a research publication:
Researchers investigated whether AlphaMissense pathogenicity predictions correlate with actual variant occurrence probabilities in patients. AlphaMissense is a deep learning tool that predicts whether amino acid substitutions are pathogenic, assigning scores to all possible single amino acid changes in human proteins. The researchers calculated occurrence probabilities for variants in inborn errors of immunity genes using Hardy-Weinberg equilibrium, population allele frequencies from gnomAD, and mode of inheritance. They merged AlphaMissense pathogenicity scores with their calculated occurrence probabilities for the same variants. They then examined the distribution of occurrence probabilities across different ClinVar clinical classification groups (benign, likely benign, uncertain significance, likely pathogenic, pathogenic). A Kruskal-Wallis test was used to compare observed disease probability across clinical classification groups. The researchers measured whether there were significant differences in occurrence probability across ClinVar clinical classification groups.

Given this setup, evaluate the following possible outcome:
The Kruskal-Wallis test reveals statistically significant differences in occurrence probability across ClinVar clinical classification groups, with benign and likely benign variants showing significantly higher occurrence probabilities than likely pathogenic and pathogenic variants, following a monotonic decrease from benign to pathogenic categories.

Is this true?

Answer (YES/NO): NO